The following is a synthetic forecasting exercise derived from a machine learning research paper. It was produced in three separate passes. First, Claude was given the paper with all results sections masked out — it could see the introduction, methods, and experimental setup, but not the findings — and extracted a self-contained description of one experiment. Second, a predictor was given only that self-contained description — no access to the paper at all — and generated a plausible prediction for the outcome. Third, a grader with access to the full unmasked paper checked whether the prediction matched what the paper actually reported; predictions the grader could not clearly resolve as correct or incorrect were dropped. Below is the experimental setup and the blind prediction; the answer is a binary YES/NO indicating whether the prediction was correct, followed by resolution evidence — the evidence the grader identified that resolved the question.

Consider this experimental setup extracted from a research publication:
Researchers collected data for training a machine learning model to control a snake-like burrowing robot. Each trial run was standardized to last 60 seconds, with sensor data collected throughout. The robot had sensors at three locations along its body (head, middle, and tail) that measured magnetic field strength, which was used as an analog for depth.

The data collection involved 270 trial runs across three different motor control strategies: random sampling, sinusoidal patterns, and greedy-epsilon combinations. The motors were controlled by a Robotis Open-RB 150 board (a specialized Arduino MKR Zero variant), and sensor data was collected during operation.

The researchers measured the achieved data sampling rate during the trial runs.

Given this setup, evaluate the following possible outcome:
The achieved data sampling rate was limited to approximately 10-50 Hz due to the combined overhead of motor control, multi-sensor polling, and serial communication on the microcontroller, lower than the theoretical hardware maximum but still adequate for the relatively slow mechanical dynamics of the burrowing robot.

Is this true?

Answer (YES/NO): NO